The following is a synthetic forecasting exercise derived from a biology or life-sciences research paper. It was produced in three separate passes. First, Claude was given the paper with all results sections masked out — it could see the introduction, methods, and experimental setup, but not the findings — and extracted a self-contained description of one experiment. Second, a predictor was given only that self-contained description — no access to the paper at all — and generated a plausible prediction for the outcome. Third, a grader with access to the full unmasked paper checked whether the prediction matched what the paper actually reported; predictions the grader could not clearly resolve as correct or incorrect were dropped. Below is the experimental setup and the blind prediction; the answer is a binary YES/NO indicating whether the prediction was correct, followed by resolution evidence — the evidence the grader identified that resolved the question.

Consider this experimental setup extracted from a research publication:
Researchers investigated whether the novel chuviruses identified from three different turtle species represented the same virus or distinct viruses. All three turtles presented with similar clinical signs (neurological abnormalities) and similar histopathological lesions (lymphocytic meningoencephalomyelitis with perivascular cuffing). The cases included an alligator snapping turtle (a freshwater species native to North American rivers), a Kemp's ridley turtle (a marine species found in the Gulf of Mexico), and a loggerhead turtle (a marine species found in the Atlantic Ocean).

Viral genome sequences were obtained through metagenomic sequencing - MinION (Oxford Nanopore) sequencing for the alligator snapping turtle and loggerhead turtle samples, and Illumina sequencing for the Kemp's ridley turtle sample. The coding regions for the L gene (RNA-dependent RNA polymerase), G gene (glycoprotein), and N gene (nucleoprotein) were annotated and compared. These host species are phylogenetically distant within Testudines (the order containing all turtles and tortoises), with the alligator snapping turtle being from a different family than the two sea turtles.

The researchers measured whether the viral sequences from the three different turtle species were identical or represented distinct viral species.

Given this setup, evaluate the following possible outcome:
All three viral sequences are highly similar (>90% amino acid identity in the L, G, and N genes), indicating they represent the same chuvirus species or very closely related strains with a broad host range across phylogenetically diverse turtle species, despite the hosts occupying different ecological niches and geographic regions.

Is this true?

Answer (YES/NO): NO